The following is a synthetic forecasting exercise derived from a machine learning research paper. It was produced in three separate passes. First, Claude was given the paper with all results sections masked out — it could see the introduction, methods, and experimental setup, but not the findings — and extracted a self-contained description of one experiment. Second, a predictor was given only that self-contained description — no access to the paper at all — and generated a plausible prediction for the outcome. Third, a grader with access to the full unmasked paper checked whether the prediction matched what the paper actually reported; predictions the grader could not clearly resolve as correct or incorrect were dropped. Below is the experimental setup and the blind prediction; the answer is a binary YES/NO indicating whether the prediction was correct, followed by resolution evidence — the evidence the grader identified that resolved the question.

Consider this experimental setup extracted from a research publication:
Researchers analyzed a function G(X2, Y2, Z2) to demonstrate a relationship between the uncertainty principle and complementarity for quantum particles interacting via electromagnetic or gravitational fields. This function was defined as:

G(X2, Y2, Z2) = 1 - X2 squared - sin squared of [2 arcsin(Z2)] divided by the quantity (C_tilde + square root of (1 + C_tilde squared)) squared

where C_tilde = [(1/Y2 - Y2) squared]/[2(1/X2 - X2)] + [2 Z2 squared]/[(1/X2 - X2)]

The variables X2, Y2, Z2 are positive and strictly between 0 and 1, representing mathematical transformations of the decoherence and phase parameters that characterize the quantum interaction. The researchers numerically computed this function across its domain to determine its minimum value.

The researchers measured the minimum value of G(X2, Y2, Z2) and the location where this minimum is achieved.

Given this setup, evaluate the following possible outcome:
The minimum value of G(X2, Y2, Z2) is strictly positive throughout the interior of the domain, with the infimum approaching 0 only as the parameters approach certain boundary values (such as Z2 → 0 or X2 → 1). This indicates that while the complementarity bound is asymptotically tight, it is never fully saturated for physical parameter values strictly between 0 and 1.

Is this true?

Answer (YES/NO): YES